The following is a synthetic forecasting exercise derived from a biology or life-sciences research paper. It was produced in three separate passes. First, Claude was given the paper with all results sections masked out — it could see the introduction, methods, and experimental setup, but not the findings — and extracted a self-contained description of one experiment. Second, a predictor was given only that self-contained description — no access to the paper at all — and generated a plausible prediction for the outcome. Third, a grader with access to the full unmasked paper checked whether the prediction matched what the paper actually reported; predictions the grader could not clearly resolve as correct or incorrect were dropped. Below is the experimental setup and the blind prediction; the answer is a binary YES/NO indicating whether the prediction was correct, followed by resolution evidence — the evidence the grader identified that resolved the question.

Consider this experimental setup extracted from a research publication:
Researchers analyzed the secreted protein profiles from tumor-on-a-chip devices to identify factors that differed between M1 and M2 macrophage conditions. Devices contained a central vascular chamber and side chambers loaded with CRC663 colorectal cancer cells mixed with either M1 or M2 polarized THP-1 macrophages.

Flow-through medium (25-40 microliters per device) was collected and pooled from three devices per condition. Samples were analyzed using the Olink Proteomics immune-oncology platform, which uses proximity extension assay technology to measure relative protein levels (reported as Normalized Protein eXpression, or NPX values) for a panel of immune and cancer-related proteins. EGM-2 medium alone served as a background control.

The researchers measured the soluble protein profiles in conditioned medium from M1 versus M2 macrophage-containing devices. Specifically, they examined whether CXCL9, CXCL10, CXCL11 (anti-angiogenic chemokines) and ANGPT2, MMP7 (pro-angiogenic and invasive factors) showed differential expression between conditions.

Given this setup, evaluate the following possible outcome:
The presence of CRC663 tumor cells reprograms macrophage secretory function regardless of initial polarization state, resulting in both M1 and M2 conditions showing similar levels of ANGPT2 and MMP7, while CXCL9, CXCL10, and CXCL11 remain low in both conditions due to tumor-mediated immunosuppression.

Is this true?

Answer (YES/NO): NO